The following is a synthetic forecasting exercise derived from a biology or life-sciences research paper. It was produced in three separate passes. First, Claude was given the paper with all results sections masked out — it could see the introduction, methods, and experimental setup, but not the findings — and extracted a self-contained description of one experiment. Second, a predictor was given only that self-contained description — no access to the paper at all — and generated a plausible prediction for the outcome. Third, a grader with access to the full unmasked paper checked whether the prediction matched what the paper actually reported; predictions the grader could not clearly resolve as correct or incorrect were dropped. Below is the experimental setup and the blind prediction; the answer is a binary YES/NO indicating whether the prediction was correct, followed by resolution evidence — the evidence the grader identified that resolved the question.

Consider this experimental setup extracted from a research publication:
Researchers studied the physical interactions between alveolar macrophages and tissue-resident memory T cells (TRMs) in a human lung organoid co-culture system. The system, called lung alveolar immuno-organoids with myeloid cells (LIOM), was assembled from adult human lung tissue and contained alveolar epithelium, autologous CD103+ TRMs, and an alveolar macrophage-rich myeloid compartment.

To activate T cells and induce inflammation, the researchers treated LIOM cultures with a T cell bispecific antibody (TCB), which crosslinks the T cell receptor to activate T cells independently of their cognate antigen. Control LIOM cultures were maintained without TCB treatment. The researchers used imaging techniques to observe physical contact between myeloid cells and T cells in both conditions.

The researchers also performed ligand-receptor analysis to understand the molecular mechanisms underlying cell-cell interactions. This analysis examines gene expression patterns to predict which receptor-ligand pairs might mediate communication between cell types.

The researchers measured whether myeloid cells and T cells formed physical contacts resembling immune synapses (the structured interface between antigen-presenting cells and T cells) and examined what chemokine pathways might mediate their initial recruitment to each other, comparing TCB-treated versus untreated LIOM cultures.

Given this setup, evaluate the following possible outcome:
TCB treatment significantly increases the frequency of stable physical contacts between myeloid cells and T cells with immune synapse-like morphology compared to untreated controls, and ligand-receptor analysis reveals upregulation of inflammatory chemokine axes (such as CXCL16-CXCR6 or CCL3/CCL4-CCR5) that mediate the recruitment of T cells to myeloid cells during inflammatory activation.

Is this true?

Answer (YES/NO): NO